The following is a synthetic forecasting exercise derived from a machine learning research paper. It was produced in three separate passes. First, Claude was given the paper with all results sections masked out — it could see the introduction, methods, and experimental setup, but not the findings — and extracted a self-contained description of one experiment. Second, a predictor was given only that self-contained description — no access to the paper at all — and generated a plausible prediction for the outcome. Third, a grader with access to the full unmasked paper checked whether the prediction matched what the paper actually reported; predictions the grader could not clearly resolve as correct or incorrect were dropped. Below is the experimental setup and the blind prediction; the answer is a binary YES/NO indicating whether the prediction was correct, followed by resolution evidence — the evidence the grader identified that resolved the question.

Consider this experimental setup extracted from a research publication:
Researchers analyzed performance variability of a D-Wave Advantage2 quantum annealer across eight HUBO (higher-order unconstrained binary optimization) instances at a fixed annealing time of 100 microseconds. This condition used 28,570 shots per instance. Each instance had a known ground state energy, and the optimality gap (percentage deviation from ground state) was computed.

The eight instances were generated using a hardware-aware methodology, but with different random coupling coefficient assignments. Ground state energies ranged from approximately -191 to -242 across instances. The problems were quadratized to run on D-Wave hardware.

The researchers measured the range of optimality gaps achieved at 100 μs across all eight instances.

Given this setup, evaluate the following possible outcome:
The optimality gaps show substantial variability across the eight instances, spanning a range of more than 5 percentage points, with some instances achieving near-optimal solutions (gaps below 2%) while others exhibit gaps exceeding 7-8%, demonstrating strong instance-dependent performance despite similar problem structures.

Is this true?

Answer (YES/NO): NO